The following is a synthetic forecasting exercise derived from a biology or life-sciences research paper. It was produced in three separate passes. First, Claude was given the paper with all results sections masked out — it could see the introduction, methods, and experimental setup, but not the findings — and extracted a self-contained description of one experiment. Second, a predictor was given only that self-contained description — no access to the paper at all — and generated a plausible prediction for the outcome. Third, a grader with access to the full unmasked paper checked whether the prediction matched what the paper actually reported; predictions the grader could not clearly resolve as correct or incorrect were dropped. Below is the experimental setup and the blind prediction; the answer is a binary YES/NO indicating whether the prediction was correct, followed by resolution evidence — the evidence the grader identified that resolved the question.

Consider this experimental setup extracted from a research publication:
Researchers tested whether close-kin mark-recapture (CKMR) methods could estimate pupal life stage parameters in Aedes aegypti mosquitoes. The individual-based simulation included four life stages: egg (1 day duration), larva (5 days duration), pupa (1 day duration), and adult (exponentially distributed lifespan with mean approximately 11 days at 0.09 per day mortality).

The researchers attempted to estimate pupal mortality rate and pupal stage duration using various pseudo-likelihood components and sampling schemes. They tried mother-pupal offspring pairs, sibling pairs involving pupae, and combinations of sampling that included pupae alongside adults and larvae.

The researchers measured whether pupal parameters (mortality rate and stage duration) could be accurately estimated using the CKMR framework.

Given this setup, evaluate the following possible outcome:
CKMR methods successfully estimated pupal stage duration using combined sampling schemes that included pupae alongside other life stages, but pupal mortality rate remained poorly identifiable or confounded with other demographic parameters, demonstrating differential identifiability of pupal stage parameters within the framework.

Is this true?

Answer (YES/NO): NO